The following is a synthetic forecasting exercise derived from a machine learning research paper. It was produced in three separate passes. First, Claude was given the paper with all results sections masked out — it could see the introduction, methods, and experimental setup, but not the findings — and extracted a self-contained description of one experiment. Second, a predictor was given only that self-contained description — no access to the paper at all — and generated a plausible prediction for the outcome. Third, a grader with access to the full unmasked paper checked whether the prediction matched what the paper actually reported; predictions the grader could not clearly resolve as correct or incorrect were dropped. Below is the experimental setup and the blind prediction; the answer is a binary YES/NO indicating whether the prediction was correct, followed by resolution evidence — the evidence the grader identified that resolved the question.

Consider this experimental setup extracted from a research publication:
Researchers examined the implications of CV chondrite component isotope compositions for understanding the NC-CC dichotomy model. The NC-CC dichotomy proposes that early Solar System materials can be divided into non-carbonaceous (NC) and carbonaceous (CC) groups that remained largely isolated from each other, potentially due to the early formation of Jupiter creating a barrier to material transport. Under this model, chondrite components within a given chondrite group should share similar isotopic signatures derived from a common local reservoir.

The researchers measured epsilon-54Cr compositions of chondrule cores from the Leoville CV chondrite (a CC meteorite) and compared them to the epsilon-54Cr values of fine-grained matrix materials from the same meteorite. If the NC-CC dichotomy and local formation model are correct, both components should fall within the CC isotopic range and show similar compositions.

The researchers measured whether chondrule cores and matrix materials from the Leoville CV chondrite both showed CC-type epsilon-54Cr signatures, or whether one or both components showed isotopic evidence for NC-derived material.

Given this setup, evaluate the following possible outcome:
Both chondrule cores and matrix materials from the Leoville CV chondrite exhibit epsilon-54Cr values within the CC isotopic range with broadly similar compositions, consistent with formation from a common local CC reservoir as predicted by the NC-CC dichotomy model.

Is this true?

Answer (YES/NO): NO